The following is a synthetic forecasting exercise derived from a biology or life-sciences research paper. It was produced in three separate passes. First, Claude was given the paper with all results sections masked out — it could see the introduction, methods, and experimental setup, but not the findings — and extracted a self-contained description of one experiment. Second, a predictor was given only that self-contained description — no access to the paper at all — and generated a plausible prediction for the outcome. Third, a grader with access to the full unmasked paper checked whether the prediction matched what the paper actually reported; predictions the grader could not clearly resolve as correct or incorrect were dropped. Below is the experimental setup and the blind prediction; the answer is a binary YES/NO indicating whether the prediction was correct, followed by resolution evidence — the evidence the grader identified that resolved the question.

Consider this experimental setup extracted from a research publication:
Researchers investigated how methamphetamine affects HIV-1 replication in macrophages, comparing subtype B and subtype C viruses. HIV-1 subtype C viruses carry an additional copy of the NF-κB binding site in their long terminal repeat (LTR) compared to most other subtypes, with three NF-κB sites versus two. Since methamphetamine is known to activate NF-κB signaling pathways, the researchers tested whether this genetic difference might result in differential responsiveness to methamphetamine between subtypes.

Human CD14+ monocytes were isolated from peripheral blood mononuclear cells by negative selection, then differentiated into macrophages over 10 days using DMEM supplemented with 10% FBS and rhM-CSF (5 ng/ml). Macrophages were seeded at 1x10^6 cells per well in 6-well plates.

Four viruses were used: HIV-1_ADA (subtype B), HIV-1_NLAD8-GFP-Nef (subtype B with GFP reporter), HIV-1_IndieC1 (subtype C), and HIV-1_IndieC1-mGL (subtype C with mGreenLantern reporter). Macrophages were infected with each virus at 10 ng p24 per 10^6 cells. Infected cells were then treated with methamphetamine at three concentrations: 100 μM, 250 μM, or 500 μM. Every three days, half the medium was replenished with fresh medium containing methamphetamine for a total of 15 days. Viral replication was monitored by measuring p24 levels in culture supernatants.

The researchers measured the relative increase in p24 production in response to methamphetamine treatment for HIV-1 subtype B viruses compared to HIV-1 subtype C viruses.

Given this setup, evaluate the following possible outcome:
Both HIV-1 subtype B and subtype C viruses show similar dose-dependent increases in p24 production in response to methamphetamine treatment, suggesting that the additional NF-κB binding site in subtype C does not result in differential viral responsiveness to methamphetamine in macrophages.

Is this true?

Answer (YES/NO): NO